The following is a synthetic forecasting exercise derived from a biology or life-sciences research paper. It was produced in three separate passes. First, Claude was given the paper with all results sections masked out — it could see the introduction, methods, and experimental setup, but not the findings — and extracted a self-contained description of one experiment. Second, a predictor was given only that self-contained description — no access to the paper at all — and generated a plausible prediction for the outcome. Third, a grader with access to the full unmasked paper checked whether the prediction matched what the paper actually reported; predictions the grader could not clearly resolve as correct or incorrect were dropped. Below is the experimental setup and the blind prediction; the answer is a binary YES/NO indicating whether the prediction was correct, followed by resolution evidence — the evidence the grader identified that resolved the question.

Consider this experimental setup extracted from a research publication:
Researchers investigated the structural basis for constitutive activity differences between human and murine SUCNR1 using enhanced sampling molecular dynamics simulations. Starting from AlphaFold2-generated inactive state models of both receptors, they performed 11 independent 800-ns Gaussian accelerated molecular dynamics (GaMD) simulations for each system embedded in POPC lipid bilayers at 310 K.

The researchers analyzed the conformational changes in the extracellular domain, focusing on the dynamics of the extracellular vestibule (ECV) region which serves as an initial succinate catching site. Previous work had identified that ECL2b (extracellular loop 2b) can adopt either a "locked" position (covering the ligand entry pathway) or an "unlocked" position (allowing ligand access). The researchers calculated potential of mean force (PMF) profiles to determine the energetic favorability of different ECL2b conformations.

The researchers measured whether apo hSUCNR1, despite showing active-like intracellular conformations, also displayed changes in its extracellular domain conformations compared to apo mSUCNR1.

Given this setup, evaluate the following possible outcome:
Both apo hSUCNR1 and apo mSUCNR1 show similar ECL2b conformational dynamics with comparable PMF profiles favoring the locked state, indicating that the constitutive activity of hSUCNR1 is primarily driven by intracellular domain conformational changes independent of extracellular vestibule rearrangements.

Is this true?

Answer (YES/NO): NO